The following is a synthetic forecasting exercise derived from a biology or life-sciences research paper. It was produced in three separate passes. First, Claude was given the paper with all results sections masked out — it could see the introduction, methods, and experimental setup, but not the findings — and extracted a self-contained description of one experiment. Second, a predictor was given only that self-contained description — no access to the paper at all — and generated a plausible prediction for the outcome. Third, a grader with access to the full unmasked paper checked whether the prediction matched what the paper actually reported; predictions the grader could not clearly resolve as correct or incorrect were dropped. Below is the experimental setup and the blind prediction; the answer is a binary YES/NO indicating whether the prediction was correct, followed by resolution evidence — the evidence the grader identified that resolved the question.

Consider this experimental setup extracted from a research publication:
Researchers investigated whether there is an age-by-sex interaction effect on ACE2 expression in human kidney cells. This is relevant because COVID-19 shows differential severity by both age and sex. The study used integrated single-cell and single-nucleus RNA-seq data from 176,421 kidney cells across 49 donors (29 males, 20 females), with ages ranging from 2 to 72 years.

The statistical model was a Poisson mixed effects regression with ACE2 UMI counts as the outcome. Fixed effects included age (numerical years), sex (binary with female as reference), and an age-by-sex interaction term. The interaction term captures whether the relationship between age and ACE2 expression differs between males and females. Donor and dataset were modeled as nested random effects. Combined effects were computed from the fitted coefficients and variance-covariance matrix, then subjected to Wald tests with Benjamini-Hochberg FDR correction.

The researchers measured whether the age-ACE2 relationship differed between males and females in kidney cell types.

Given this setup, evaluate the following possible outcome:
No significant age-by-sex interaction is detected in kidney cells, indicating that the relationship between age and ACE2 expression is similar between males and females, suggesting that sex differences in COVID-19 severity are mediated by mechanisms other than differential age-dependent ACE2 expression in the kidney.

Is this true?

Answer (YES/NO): NO